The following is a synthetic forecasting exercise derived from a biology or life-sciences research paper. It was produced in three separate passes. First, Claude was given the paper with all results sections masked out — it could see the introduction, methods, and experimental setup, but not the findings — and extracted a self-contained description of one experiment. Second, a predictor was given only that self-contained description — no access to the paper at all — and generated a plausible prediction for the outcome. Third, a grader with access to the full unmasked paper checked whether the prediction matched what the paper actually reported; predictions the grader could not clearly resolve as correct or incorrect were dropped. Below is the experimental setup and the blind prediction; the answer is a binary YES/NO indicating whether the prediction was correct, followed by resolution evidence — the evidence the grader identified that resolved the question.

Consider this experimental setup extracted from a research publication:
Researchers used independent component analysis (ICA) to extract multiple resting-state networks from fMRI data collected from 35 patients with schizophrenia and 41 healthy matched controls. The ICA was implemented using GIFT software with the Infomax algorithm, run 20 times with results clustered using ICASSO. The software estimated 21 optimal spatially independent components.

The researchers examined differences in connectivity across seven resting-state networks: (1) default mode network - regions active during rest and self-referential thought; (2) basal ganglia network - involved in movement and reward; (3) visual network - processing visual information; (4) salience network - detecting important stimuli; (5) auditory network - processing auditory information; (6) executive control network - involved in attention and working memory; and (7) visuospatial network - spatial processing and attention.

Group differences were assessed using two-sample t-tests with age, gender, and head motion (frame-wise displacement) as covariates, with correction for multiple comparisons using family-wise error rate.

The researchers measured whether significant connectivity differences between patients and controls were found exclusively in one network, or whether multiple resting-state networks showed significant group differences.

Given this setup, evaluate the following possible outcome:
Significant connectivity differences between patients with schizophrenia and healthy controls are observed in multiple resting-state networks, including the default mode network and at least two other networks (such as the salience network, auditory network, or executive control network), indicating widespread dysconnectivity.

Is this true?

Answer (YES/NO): NO